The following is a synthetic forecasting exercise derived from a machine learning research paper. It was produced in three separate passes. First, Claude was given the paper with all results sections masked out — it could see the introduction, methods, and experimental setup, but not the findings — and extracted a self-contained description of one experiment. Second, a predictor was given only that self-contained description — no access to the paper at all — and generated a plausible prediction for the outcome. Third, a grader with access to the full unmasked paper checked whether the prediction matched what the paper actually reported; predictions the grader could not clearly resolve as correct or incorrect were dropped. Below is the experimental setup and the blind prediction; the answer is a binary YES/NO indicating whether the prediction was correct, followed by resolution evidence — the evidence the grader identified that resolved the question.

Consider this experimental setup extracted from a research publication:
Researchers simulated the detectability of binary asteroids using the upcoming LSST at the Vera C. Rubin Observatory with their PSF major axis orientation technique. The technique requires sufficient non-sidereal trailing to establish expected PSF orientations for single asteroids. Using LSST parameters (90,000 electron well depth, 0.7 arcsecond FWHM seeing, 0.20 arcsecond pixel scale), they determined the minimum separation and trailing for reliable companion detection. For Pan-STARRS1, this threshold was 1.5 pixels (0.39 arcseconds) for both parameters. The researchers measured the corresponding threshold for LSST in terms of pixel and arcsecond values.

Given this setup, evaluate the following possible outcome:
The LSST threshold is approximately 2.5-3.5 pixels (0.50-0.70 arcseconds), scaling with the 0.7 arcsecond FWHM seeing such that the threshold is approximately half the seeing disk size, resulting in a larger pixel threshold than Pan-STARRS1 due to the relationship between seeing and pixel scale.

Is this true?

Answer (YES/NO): NO